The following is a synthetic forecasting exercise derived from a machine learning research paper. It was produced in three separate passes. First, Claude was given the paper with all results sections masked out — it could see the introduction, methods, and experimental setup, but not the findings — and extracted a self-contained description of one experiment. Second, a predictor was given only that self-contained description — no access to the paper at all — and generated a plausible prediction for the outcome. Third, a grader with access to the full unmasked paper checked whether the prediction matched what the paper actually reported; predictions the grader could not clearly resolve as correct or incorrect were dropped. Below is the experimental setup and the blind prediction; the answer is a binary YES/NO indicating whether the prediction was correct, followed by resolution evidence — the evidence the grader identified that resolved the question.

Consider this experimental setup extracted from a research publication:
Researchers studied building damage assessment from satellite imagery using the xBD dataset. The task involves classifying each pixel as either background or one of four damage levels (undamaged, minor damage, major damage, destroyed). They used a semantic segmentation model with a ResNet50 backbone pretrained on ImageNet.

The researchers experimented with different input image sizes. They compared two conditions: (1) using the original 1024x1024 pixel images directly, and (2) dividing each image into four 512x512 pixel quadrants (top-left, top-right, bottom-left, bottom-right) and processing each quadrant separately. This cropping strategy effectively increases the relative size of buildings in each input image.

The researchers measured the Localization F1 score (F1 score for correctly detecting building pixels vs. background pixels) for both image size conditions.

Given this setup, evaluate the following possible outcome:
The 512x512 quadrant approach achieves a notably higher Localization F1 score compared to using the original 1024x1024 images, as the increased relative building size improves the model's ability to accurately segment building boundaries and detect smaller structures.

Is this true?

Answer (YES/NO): YES